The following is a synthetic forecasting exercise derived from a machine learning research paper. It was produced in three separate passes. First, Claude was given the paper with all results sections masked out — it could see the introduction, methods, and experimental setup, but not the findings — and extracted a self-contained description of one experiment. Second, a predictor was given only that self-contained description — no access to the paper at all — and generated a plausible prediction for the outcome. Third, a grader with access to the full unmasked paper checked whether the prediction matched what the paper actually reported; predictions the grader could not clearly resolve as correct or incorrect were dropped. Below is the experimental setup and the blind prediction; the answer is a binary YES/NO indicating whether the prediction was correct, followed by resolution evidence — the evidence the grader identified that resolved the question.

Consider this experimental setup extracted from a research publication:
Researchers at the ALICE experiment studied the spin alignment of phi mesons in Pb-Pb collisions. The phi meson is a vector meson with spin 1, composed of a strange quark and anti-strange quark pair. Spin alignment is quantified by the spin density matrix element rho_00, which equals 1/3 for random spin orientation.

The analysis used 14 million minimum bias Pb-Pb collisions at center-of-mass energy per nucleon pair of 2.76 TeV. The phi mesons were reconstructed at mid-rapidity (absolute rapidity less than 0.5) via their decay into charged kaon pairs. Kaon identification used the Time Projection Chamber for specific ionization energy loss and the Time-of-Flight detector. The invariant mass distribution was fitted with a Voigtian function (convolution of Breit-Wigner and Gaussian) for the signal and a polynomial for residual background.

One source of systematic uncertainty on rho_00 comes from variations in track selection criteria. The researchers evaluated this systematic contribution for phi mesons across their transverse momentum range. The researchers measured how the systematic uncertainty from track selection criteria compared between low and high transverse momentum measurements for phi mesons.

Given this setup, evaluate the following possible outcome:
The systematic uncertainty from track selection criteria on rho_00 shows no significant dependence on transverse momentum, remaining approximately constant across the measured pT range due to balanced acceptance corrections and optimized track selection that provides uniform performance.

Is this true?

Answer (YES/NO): NO